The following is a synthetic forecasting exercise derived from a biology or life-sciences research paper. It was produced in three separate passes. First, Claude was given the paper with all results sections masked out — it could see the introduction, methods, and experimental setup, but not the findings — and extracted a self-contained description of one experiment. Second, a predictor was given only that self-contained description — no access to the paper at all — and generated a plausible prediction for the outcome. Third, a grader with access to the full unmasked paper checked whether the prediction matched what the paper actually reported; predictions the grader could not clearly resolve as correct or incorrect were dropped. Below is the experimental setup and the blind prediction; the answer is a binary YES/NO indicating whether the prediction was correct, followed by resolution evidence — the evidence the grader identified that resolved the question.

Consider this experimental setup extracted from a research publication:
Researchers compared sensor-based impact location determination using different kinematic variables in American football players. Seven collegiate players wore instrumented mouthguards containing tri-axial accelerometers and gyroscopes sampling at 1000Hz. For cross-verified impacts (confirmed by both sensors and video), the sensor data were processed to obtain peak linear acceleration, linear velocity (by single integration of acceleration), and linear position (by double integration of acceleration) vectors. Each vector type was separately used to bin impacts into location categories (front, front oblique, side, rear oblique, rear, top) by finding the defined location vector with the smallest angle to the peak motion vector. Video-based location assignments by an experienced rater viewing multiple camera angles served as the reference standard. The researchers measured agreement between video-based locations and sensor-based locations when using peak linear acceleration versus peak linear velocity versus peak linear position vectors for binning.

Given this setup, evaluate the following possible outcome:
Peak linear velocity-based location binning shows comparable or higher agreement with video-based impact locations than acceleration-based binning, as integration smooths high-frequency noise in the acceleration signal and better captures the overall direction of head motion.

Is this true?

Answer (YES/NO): YES